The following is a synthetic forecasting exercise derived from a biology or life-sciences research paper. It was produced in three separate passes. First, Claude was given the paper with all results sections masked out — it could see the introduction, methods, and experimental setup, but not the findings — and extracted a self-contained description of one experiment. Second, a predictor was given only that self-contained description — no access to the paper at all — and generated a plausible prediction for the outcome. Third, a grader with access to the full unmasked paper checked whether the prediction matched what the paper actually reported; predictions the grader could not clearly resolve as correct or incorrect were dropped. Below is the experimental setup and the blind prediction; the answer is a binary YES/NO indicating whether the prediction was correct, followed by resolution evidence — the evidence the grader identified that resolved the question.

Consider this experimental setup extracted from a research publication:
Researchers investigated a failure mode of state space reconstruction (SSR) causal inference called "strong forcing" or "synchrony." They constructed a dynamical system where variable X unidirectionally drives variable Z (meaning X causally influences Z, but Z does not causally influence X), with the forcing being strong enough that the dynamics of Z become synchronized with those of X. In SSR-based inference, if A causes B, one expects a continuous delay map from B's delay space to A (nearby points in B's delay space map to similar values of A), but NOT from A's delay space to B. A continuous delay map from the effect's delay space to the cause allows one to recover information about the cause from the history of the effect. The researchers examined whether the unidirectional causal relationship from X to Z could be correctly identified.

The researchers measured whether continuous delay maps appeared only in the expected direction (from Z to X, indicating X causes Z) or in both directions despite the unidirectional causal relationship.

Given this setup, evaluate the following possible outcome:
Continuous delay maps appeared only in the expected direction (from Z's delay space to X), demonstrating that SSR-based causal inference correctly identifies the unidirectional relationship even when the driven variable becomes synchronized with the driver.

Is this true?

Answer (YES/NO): NO